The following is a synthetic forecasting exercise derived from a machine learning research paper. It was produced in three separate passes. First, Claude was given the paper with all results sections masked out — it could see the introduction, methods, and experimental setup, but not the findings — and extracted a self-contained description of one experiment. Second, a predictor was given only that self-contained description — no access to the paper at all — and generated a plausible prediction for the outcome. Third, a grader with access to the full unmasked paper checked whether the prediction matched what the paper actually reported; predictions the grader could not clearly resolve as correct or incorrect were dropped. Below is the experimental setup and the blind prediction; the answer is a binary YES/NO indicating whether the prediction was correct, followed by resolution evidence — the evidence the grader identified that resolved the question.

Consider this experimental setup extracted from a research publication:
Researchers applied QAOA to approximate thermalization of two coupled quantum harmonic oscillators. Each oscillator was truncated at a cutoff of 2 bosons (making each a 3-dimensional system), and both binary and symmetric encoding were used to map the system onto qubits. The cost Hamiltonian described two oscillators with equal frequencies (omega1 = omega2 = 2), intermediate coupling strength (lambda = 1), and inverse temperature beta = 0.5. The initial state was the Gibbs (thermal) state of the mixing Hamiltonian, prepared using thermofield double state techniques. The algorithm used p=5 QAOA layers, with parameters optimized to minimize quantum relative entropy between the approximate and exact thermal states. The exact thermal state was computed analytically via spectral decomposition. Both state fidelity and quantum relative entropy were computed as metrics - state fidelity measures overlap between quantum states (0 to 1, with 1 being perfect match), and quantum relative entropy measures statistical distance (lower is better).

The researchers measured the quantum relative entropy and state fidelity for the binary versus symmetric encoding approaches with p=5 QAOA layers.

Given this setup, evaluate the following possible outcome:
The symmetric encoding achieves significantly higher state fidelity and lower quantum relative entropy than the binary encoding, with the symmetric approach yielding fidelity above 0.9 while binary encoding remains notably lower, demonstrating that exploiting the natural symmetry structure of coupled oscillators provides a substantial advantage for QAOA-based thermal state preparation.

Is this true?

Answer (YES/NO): NO